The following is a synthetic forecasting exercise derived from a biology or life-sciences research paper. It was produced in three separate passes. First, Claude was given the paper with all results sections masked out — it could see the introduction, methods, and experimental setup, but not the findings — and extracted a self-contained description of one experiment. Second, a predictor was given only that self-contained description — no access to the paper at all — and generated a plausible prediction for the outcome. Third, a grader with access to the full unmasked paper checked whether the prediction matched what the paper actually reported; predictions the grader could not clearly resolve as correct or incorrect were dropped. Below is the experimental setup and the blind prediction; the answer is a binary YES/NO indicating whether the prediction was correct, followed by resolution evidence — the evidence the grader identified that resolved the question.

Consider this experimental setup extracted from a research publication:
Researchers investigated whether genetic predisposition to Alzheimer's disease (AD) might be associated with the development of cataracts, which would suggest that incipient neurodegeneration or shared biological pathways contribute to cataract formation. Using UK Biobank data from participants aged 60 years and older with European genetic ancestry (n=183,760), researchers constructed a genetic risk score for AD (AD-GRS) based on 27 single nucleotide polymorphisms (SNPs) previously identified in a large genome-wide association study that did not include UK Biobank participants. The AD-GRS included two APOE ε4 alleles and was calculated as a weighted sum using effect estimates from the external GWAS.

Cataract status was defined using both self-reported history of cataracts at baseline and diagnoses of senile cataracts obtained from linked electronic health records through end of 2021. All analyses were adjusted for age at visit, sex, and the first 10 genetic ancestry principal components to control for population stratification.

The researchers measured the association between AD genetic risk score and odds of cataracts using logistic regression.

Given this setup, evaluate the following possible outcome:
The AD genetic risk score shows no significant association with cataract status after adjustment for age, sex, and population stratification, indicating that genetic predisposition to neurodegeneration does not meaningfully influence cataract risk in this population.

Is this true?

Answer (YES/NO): YES